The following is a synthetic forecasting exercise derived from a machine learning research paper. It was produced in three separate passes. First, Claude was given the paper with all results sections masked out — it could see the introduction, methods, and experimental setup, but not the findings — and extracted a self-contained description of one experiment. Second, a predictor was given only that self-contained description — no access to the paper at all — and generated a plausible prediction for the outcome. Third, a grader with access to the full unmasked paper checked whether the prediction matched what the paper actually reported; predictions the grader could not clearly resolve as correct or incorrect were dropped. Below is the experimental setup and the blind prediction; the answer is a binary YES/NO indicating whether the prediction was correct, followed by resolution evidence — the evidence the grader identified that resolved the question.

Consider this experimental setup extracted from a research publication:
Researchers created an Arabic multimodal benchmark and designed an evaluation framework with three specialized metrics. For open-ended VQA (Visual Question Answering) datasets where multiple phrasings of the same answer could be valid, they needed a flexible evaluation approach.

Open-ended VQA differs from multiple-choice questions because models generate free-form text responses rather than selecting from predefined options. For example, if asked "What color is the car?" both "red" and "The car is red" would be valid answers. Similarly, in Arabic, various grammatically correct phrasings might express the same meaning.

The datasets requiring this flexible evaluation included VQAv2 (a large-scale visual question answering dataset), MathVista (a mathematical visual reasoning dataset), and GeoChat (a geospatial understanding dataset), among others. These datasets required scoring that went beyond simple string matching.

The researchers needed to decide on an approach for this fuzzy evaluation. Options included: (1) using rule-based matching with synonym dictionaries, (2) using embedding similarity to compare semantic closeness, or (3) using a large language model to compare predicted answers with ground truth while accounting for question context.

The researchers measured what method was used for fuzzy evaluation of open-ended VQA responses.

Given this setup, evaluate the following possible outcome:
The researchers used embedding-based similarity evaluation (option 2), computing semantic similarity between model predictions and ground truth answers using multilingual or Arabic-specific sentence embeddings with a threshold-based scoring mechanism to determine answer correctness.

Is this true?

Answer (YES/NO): NO